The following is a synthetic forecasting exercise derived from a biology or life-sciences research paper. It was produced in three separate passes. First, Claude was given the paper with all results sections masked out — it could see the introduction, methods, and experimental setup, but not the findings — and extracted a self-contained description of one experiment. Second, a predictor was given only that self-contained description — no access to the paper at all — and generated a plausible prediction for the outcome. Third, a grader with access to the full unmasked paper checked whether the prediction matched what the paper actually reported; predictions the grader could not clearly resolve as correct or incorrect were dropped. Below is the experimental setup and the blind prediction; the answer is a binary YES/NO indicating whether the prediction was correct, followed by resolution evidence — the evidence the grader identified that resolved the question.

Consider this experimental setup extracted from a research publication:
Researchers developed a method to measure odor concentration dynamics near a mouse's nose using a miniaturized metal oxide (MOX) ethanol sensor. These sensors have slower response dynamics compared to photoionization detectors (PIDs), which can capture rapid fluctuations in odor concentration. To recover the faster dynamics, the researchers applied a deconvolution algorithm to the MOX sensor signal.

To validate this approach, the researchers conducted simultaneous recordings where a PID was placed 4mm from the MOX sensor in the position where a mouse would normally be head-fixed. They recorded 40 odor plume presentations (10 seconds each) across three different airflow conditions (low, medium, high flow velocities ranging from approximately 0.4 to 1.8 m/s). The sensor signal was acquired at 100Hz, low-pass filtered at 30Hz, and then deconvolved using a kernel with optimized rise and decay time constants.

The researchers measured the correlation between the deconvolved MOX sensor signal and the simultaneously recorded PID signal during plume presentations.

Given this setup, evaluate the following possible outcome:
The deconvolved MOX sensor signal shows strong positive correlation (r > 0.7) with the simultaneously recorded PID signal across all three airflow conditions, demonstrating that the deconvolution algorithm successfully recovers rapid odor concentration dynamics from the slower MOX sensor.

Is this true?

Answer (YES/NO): NO